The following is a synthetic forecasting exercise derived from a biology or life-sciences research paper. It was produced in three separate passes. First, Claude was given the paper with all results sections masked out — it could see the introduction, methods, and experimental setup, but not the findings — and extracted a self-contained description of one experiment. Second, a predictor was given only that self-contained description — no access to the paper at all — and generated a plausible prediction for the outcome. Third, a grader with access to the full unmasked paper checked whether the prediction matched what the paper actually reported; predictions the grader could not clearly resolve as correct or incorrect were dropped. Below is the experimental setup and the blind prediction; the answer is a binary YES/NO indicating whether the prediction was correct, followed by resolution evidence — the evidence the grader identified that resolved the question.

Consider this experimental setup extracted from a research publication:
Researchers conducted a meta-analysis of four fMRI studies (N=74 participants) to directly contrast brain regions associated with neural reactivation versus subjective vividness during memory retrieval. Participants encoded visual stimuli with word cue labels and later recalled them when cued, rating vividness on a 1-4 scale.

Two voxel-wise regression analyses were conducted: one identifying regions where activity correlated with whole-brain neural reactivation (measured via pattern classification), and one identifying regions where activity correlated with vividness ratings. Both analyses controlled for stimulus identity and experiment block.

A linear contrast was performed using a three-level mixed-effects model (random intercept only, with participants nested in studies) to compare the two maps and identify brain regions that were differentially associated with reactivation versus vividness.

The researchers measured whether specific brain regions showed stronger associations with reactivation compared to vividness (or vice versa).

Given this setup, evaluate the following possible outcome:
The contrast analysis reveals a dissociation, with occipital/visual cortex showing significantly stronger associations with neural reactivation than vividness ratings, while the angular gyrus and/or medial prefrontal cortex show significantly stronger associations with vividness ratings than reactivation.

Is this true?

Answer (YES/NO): NO